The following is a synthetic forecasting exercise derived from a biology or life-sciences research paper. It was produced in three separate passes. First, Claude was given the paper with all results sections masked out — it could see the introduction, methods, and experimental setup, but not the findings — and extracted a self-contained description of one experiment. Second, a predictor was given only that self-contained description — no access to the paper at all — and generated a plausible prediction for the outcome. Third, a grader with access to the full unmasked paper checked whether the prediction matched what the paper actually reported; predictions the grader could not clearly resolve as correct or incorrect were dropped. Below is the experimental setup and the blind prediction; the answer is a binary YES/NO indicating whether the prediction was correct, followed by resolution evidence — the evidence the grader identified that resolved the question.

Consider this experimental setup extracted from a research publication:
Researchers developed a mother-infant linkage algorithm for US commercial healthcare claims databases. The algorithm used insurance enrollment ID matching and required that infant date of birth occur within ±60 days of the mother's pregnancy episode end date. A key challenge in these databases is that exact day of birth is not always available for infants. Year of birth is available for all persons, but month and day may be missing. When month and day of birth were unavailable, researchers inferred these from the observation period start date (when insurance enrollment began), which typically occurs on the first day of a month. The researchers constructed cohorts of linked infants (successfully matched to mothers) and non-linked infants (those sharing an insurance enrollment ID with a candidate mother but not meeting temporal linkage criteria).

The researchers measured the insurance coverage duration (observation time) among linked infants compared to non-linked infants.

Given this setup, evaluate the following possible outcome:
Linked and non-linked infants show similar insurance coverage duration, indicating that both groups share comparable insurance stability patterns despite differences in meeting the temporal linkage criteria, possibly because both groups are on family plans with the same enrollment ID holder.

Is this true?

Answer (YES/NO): NO